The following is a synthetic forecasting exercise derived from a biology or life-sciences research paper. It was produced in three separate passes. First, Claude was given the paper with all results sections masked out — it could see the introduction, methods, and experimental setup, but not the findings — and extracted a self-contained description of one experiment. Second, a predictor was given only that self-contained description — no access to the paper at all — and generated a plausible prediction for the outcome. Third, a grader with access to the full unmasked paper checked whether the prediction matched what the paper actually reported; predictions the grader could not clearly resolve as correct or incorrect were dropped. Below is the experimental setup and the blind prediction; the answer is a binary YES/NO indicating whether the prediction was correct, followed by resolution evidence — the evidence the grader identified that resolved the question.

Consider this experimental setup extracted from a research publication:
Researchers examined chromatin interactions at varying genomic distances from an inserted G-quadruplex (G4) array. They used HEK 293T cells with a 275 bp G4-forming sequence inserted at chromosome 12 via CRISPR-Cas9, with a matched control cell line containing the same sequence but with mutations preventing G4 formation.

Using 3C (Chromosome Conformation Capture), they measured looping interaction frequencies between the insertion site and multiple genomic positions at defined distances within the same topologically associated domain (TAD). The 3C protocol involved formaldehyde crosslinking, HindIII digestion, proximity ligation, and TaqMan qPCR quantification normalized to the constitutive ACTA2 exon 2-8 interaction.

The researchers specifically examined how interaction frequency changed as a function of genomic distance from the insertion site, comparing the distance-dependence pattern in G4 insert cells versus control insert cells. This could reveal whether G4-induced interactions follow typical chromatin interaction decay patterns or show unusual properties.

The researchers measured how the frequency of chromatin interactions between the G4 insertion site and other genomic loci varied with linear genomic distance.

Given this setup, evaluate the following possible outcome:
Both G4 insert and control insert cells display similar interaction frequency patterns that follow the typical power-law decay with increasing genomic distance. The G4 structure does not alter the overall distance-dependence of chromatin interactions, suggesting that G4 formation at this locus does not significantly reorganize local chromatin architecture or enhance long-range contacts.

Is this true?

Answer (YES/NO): NO